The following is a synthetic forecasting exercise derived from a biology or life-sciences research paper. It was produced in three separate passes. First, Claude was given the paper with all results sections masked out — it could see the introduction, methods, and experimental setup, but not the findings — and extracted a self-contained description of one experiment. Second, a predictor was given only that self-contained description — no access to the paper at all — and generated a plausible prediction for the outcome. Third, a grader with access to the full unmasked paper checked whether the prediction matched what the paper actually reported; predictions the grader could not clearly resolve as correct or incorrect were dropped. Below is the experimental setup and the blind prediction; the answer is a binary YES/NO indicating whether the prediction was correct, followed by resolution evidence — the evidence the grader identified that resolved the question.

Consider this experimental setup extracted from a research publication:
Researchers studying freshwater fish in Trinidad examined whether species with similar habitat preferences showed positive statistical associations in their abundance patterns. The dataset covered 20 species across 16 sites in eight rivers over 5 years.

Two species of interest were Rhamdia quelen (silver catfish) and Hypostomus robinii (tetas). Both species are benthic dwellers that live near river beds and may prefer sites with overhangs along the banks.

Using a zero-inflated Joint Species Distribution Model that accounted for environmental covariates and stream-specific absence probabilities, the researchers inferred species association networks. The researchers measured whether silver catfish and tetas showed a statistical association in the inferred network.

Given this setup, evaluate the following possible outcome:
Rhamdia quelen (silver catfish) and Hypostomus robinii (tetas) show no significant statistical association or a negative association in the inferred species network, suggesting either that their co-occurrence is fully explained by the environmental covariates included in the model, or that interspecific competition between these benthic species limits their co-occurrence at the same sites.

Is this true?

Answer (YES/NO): NO